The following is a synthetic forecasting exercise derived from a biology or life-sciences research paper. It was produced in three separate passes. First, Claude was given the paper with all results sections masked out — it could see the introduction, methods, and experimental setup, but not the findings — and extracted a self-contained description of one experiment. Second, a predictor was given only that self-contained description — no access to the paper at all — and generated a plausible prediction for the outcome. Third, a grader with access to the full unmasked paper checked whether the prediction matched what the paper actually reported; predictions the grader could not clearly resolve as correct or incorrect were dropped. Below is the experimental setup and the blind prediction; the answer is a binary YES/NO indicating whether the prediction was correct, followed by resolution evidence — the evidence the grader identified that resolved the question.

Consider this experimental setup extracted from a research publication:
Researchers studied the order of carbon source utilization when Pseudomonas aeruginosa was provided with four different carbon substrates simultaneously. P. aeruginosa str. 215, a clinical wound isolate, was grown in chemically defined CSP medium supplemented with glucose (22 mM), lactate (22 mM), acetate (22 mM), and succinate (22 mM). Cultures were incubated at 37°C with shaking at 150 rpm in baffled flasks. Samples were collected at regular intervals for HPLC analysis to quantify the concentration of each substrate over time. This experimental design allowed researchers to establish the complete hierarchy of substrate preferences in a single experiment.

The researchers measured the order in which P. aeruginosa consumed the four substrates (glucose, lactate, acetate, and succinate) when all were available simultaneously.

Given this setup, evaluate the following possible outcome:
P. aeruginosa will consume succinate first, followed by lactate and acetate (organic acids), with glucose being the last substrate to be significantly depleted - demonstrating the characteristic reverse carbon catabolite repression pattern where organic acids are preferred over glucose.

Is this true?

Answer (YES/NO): YES